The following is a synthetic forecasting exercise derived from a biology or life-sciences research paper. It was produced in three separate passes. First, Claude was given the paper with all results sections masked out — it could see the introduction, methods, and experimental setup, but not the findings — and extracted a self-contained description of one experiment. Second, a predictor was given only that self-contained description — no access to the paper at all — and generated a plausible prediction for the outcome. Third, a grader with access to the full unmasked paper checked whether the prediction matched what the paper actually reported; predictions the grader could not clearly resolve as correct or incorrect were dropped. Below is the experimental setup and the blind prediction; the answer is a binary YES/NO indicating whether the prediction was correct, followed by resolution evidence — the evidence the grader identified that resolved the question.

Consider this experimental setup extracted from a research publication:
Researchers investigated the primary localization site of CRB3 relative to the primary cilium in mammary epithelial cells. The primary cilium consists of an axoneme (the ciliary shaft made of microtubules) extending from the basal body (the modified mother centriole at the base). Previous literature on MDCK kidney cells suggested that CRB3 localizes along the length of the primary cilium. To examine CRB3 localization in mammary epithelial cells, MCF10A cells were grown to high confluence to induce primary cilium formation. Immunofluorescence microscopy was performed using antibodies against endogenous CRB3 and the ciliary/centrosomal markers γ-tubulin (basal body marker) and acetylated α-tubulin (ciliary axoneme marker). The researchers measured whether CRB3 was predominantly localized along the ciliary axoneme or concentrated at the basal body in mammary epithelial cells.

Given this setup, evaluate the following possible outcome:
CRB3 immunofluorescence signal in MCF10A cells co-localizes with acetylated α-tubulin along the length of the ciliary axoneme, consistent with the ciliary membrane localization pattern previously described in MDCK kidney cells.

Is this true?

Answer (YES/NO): NO